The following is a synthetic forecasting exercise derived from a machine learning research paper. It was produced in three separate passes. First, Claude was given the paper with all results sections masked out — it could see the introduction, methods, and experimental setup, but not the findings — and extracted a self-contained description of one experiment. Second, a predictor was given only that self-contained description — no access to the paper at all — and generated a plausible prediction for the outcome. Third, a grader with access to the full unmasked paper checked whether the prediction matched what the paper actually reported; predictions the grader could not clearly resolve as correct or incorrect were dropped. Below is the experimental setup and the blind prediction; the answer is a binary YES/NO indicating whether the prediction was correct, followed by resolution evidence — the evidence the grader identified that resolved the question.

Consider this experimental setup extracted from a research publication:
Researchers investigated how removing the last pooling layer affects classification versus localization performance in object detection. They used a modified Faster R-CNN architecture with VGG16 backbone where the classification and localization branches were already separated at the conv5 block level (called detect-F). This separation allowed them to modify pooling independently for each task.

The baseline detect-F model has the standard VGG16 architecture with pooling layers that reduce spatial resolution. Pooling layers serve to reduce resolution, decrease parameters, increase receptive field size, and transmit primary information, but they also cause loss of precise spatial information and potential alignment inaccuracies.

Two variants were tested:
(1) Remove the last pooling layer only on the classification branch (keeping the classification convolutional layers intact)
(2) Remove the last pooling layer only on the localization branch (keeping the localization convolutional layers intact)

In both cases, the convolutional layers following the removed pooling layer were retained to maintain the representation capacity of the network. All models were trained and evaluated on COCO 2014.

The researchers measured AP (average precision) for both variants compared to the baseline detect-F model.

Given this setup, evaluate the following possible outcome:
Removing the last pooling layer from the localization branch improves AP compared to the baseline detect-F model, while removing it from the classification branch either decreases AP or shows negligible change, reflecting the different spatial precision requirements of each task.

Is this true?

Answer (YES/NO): YES